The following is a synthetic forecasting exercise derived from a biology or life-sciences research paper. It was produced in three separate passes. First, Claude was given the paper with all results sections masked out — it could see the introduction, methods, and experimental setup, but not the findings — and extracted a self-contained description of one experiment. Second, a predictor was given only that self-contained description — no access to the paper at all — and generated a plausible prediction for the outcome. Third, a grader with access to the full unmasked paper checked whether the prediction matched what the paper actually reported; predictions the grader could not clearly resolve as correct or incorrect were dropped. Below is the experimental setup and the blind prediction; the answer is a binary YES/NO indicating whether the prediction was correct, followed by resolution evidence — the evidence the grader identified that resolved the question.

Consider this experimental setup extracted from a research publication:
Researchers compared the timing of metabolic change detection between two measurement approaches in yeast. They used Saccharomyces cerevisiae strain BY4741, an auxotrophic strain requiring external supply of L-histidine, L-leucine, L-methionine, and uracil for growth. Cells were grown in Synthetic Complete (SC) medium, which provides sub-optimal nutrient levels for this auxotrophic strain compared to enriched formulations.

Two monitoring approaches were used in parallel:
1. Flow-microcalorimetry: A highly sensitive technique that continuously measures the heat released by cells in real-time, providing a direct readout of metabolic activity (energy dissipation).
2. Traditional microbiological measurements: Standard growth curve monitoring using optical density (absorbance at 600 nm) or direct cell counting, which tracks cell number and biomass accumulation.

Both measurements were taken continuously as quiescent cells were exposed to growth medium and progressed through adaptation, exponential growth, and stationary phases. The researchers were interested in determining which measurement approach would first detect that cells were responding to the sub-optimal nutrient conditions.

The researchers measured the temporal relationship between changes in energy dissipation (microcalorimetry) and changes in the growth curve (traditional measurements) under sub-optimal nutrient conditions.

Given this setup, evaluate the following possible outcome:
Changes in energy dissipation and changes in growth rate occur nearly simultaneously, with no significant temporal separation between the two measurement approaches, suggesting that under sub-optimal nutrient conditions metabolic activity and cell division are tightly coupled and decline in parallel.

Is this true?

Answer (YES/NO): NO